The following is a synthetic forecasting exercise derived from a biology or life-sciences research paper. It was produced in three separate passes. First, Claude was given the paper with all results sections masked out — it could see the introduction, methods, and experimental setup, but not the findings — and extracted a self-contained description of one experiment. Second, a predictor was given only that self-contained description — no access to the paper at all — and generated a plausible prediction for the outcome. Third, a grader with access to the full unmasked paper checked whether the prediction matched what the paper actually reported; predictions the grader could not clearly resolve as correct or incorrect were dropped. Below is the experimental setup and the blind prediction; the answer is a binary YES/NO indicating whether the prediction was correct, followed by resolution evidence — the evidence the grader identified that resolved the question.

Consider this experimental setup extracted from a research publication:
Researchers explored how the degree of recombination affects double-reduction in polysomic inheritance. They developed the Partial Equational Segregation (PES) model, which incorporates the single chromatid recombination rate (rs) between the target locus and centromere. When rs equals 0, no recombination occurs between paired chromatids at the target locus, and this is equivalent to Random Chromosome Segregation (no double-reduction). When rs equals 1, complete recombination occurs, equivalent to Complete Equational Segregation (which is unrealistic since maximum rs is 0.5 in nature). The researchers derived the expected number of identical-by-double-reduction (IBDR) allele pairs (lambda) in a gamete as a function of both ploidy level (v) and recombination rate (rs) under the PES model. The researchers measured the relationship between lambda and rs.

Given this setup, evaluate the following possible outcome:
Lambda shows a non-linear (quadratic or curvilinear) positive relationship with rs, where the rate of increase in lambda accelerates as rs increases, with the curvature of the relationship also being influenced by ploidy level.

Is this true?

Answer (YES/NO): NO